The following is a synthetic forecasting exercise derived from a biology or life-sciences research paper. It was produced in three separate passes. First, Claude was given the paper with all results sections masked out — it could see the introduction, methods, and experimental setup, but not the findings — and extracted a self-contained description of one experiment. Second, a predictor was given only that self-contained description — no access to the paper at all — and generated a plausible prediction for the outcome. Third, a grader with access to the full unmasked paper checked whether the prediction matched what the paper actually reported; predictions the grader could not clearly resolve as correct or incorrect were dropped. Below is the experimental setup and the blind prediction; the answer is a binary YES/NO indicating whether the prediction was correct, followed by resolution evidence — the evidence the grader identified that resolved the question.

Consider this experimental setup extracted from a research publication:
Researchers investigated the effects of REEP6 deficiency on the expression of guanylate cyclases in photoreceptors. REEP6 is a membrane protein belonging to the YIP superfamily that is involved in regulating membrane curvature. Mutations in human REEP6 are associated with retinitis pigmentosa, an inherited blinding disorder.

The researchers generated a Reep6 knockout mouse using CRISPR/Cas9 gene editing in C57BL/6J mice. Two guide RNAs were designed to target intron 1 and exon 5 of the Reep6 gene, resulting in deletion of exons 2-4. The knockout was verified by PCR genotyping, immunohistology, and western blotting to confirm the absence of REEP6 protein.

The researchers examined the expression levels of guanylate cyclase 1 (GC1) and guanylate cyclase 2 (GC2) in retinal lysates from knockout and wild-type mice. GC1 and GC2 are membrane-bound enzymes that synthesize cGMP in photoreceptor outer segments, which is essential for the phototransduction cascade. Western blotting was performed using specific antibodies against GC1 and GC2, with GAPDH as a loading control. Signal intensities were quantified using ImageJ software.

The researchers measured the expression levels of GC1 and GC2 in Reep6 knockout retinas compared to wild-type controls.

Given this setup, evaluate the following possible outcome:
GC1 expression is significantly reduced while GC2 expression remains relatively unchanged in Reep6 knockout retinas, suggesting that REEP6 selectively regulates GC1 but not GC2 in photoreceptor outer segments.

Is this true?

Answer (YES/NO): NO